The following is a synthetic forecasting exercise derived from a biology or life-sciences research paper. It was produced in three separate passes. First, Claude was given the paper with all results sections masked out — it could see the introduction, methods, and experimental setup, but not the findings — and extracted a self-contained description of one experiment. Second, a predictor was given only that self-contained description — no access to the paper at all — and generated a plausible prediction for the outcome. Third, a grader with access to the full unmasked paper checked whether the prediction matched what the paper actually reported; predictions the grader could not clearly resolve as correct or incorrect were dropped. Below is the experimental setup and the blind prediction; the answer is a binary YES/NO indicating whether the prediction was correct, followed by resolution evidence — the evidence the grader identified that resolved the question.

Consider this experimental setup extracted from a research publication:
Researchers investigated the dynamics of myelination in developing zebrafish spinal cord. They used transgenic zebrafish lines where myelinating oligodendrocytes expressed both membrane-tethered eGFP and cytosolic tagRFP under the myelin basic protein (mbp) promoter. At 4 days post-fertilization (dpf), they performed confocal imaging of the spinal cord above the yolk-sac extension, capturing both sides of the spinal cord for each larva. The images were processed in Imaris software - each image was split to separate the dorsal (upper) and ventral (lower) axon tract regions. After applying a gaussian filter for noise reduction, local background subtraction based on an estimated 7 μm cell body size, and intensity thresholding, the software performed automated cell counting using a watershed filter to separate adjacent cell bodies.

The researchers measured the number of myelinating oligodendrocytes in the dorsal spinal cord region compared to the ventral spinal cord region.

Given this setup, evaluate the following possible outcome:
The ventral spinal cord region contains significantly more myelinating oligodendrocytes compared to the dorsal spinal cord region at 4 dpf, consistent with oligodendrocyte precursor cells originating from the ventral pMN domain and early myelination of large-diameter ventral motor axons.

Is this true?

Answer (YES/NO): YES